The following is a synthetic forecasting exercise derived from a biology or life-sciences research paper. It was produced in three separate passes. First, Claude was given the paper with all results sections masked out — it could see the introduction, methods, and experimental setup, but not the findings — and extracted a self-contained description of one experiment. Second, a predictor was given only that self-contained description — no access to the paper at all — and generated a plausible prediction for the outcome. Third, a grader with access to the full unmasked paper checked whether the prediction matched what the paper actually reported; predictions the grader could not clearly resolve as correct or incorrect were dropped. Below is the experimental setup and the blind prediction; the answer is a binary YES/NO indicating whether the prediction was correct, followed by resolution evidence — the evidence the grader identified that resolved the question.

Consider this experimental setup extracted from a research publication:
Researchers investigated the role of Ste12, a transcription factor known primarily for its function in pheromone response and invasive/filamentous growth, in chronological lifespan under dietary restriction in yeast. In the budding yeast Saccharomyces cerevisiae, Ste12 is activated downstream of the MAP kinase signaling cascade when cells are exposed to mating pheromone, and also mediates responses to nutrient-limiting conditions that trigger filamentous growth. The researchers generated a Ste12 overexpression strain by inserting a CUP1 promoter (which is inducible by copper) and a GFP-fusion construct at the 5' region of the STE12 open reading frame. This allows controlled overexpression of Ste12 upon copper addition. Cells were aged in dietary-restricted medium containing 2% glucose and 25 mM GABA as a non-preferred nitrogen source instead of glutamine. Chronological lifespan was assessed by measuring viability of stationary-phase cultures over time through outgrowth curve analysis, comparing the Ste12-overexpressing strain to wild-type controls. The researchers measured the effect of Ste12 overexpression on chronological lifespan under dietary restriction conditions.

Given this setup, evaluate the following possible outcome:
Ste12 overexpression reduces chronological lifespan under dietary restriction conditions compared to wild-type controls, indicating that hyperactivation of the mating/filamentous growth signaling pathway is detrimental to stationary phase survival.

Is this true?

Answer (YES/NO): NO